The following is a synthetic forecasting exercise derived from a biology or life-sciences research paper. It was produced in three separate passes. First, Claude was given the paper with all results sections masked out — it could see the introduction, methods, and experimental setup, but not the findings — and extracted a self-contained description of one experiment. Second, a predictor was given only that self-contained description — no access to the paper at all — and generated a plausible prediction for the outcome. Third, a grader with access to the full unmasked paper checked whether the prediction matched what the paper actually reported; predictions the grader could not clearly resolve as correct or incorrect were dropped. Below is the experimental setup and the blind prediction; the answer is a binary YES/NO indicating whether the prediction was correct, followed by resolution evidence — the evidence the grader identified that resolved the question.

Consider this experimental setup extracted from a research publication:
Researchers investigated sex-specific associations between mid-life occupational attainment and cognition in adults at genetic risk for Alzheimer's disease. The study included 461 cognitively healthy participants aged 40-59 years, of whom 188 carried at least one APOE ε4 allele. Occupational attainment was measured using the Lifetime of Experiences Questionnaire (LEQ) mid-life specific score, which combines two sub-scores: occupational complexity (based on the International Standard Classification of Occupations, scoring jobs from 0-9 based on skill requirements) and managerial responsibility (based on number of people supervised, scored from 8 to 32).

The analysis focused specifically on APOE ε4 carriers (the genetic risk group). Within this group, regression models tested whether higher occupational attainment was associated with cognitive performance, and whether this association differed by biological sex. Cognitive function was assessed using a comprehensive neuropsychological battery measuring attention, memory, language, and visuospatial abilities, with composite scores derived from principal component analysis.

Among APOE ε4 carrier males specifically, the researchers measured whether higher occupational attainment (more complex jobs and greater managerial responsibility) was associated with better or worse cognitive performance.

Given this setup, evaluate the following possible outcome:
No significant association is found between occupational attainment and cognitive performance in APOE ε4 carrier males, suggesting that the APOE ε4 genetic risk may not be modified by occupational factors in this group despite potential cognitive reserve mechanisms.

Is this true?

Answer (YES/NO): NO